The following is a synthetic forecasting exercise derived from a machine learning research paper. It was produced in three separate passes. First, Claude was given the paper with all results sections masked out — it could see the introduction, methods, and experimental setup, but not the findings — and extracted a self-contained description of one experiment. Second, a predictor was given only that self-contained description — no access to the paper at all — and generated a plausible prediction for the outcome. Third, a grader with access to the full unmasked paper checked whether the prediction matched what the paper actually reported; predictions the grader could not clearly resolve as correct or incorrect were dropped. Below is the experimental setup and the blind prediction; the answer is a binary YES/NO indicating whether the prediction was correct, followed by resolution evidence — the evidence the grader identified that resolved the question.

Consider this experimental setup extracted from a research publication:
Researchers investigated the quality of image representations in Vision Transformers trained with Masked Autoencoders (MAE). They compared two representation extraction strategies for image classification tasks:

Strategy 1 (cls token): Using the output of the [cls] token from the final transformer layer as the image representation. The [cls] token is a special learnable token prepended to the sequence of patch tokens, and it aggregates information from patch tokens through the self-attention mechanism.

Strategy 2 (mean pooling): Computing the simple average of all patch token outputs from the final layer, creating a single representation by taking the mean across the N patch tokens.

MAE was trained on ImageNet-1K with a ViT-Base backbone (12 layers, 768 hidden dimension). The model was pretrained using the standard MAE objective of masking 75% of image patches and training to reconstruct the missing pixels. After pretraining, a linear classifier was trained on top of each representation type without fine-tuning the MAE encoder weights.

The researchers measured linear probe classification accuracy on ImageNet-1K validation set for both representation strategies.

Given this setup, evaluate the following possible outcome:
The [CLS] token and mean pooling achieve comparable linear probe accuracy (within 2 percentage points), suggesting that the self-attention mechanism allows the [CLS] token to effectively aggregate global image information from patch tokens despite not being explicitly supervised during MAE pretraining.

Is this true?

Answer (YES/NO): YES